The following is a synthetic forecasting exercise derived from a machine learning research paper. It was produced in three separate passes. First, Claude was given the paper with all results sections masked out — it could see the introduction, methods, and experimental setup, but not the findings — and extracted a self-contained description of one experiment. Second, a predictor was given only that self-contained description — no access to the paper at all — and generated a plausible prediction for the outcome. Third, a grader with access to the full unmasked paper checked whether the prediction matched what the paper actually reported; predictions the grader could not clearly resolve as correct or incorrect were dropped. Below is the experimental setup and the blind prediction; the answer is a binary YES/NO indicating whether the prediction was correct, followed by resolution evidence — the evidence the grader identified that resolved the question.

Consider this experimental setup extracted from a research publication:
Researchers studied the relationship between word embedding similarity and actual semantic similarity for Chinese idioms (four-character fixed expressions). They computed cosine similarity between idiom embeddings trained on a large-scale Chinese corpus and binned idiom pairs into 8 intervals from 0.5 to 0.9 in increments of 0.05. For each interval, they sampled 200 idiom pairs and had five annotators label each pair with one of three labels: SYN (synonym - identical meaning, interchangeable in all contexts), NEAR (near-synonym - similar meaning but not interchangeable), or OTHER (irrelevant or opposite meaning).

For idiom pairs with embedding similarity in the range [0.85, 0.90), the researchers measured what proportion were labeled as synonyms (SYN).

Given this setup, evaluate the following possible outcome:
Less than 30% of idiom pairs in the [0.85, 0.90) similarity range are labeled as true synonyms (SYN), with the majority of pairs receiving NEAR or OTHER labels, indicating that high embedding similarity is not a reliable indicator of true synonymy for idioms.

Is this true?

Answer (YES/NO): NO